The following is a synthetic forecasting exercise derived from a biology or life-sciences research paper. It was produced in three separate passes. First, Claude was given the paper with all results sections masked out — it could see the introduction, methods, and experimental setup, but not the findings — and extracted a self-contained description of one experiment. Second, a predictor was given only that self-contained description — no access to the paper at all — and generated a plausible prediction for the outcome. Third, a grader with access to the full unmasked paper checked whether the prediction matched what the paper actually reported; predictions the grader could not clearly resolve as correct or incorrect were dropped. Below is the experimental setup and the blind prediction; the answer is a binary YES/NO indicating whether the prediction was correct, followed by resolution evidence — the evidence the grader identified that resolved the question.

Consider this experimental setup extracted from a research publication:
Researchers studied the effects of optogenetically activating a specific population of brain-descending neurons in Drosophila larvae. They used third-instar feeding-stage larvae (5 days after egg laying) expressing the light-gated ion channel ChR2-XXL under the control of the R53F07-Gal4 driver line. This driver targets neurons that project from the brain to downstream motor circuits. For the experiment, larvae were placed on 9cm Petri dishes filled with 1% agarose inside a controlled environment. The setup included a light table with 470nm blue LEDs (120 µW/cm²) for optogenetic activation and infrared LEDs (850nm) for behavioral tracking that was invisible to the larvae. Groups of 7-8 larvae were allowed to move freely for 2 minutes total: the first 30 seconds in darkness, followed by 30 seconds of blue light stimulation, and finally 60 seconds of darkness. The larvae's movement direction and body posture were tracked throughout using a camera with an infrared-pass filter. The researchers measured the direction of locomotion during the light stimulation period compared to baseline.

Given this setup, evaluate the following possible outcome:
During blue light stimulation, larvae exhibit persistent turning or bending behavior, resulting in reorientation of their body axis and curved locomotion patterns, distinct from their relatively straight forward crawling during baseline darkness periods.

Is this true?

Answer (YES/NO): NO